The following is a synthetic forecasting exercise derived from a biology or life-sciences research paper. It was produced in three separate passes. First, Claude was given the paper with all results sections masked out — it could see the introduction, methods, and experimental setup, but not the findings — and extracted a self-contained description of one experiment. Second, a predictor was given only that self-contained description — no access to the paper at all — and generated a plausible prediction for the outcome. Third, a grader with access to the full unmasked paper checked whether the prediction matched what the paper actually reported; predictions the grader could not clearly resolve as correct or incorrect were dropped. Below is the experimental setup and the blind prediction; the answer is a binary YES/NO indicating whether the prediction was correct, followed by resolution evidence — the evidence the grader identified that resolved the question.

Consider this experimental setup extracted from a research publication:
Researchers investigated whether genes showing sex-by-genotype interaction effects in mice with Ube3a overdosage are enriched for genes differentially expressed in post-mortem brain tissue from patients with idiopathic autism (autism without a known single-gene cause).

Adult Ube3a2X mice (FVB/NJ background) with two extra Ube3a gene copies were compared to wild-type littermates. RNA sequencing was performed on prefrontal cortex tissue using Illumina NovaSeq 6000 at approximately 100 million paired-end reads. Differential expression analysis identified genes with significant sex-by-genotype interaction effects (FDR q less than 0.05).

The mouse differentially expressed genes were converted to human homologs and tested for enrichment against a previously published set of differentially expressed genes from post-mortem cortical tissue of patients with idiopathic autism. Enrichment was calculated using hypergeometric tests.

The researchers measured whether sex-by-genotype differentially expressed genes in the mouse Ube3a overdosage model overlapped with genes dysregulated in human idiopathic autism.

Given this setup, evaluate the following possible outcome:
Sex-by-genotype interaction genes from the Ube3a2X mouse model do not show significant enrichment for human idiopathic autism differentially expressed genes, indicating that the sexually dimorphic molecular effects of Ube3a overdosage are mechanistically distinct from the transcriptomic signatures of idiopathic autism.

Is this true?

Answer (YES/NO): NO